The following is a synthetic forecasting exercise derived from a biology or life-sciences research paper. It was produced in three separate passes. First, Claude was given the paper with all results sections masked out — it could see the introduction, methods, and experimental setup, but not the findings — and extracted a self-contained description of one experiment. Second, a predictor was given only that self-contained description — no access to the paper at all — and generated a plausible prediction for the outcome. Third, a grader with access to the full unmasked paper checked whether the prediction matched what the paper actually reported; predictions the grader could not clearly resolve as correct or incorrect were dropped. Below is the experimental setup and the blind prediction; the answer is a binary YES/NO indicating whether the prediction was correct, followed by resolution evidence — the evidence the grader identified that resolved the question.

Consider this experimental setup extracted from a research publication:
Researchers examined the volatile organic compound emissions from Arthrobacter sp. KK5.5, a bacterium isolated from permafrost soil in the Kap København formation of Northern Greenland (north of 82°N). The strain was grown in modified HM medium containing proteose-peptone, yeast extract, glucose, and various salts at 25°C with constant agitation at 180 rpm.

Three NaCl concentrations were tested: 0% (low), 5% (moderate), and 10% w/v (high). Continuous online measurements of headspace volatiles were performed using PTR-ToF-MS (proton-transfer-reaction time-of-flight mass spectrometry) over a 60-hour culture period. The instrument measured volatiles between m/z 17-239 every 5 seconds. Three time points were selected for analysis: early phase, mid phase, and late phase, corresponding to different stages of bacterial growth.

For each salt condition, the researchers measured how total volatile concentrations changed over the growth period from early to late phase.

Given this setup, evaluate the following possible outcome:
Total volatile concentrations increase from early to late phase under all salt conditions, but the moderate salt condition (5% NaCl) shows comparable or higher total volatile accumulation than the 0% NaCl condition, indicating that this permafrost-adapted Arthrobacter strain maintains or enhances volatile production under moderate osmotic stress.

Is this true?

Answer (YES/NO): NO